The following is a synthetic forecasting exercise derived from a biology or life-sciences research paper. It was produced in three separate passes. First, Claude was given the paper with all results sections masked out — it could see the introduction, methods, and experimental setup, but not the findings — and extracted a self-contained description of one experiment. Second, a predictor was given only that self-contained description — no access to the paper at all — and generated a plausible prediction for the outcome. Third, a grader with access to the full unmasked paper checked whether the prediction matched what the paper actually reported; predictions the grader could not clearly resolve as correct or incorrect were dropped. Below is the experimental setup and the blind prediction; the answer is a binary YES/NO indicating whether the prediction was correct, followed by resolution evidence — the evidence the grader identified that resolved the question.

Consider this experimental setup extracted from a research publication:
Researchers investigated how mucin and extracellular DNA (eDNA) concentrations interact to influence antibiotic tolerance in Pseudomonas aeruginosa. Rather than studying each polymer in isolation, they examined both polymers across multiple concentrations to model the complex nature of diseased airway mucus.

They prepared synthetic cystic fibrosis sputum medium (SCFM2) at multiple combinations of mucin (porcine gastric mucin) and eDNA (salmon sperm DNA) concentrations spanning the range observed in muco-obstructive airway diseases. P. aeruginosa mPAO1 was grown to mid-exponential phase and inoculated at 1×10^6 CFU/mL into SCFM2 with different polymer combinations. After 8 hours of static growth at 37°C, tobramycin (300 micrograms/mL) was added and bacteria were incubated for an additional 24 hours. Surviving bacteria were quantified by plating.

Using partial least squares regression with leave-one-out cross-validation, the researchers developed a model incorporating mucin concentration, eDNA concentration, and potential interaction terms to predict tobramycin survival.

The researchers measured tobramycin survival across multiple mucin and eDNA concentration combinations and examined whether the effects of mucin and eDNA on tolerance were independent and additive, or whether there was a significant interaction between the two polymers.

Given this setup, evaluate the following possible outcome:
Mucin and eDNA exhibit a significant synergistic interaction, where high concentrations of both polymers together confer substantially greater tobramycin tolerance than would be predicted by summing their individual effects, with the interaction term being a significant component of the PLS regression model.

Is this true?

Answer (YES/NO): NO